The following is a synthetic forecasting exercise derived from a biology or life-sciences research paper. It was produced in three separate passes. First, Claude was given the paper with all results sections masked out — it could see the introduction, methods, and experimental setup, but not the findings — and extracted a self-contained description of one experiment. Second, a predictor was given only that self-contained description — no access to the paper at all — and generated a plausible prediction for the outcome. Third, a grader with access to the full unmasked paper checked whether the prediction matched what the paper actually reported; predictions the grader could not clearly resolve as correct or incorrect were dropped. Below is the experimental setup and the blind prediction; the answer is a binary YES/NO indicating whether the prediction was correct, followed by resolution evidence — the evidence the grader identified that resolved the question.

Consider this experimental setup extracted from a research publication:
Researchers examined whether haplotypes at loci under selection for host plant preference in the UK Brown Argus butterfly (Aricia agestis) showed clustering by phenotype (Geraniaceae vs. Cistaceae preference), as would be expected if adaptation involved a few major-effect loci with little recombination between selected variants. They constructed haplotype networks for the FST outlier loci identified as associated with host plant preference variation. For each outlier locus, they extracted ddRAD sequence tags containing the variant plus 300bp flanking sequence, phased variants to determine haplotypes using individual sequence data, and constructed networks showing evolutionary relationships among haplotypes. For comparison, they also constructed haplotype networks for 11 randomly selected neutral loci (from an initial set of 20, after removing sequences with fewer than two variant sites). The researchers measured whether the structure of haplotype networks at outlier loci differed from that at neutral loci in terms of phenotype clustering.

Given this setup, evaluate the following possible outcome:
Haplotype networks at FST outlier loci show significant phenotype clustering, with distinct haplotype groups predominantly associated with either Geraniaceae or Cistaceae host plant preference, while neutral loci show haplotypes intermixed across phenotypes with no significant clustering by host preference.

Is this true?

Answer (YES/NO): NO